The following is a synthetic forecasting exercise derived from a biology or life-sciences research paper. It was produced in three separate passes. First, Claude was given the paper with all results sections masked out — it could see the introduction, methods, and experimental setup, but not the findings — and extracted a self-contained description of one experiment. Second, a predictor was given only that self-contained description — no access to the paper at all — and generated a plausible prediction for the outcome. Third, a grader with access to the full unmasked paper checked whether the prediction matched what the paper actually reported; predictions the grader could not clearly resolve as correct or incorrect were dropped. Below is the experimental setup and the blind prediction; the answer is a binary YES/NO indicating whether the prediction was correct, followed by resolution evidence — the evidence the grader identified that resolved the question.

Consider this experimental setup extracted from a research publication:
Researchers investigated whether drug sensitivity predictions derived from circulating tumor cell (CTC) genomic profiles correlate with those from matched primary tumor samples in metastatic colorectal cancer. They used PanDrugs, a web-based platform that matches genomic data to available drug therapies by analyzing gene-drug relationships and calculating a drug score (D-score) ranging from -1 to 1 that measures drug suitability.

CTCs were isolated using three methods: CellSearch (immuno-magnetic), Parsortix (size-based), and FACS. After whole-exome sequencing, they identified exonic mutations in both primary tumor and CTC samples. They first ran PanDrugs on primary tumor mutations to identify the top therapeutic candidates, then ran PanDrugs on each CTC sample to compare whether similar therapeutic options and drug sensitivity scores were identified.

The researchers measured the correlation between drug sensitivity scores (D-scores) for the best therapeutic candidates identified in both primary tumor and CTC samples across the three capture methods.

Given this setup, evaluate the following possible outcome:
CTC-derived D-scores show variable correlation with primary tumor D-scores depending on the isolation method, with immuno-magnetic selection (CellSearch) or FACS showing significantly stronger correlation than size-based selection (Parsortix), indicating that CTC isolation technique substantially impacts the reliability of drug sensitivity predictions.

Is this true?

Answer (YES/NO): NO